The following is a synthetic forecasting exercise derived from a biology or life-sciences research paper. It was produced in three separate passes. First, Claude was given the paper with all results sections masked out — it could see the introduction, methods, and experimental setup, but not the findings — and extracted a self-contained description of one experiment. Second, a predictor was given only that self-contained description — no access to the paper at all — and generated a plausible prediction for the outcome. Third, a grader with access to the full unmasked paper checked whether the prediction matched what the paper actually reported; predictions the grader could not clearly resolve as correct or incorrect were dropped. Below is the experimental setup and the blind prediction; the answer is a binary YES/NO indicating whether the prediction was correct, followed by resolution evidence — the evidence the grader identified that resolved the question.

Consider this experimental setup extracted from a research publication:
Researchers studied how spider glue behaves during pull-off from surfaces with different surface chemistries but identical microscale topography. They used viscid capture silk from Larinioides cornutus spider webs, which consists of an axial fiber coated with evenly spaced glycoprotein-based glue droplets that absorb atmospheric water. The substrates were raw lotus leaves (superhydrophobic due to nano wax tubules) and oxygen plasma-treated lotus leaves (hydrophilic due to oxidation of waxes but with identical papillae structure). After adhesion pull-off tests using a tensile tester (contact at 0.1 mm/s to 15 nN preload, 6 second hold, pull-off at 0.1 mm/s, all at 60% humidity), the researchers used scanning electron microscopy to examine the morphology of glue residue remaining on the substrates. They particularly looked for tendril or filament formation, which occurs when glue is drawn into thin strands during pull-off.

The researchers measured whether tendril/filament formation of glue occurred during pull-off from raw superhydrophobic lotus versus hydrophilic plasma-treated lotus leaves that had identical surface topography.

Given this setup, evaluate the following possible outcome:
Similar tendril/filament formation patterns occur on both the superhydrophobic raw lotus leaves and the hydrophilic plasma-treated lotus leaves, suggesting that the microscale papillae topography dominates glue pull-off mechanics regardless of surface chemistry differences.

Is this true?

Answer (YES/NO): NO